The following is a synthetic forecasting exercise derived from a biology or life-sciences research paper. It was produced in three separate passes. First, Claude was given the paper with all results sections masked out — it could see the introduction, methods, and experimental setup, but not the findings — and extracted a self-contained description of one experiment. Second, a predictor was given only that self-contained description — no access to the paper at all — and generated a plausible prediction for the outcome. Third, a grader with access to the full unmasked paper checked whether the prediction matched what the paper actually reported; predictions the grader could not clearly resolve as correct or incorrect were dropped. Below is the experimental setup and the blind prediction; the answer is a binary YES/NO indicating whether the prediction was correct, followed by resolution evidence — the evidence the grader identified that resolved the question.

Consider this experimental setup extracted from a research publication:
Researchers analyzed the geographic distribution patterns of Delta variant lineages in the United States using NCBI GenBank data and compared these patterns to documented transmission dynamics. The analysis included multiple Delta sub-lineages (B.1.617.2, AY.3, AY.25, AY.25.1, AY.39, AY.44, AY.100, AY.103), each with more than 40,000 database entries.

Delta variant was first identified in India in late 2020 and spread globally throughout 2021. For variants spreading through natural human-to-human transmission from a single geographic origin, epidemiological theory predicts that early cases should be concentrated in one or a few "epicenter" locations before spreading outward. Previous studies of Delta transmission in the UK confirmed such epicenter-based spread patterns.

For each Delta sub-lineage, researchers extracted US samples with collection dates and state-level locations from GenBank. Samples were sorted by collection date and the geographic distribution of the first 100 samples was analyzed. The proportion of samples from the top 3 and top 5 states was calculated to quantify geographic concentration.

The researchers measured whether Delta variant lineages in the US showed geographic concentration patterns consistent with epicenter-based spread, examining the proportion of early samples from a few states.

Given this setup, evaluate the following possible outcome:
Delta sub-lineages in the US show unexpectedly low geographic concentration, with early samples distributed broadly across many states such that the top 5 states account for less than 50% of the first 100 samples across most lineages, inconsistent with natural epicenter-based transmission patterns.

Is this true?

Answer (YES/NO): NO